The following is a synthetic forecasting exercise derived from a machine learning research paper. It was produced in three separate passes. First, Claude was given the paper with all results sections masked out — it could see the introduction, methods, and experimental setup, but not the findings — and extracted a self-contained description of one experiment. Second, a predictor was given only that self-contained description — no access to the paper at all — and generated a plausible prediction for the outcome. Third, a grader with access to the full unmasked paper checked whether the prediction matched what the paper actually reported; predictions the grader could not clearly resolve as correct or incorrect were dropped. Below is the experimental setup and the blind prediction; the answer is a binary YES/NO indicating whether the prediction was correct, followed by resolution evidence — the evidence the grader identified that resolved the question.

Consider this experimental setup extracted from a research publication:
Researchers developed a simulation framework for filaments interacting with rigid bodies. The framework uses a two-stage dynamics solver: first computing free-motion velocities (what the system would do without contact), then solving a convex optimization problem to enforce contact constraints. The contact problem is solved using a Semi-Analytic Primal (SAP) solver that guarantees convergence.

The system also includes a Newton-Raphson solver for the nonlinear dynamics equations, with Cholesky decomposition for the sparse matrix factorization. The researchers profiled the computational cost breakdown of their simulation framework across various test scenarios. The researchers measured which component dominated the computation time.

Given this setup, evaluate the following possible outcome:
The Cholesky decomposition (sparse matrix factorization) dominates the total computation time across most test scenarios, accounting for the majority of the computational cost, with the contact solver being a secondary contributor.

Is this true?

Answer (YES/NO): NO